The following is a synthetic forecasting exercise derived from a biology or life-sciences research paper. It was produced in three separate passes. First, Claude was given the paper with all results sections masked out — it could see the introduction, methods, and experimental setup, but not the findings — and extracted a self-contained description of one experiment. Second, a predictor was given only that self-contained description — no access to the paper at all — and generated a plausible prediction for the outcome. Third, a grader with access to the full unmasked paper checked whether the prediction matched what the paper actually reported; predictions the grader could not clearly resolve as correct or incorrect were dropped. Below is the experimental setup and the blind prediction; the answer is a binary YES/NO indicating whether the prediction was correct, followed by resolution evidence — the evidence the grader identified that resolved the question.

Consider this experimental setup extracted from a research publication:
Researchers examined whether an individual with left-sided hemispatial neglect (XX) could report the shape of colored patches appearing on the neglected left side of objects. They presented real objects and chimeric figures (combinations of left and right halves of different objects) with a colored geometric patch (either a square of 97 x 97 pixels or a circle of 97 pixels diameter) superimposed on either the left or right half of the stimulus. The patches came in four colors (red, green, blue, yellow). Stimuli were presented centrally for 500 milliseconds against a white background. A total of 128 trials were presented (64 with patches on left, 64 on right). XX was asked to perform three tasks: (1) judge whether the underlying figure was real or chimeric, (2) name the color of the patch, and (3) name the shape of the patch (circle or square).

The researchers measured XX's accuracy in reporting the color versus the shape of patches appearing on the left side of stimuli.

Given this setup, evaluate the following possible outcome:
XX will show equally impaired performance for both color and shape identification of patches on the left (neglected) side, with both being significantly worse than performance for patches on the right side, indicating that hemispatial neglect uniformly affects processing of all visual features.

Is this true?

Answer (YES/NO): NO